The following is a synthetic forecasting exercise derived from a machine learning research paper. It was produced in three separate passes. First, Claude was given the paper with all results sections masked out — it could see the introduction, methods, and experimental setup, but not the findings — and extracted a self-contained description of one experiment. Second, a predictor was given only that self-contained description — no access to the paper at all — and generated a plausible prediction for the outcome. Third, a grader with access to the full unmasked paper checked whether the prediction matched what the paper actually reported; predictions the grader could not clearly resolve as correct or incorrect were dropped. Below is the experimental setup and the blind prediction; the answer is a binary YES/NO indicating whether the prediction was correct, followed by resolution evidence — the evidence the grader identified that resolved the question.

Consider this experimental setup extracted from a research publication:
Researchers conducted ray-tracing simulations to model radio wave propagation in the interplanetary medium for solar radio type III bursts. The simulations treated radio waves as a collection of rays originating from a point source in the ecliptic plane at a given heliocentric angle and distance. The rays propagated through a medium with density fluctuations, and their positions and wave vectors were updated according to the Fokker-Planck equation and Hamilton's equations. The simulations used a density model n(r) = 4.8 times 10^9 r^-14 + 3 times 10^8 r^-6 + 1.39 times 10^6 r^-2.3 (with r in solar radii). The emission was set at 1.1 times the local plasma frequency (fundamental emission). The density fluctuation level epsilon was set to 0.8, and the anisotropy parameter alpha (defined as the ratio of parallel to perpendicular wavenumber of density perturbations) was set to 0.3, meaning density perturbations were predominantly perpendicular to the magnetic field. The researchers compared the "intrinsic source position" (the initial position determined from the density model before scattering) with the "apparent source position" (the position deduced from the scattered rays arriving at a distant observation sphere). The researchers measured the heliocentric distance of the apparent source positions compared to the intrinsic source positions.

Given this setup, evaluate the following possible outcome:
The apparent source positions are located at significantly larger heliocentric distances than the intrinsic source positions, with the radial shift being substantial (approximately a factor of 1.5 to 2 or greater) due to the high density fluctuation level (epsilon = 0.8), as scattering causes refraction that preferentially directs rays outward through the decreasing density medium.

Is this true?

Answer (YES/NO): YES